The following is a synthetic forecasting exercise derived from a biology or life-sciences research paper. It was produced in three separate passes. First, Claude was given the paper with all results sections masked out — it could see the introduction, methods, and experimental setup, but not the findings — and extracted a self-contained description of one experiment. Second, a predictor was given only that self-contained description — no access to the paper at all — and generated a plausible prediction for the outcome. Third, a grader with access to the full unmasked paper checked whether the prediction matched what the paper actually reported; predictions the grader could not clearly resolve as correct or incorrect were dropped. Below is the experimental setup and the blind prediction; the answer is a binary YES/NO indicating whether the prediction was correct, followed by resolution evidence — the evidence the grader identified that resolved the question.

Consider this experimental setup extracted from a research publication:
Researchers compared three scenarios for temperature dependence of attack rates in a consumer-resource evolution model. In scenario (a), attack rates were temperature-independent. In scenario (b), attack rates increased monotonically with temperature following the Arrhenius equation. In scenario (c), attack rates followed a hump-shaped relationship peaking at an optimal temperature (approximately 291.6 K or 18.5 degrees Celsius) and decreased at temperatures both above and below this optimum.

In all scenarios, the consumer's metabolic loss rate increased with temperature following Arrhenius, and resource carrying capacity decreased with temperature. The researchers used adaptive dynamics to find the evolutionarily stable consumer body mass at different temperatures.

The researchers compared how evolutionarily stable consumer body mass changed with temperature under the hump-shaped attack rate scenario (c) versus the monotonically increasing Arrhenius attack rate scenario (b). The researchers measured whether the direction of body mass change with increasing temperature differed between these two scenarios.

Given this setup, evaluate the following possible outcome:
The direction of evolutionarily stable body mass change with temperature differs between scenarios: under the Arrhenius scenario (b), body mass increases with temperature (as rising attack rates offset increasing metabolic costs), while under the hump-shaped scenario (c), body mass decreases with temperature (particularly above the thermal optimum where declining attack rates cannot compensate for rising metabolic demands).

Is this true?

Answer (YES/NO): NO